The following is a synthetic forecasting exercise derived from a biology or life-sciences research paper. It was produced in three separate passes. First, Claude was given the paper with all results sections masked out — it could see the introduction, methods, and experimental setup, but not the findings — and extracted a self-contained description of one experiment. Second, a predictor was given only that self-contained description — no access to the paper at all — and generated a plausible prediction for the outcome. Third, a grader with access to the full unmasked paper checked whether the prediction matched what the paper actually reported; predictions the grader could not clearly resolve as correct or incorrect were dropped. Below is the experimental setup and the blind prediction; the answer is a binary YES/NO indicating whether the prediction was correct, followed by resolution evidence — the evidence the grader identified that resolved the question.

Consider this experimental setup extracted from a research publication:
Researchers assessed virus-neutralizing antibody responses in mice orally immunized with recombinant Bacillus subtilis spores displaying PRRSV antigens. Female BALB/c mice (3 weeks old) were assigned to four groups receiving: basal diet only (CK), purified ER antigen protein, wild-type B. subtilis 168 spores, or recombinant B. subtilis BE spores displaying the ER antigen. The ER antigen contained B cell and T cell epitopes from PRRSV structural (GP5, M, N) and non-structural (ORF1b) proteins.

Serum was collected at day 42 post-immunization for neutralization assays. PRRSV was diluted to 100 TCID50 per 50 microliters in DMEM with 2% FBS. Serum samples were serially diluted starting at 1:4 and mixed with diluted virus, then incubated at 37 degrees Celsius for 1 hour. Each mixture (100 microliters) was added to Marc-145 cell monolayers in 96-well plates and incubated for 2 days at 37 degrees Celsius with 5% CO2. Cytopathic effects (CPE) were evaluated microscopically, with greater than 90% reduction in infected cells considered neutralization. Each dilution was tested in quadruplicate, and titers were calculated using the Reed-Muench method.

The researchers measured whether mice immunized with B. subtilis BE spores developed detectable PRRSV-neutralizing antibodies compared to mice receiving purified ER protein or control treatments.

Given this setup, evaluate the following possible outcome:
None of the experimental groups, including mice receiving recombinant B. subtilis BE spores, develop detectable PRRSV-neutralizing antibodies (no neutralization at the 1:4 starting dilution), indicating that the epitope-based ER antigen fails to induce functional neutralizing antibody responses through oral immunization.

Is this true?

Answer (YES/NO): NO